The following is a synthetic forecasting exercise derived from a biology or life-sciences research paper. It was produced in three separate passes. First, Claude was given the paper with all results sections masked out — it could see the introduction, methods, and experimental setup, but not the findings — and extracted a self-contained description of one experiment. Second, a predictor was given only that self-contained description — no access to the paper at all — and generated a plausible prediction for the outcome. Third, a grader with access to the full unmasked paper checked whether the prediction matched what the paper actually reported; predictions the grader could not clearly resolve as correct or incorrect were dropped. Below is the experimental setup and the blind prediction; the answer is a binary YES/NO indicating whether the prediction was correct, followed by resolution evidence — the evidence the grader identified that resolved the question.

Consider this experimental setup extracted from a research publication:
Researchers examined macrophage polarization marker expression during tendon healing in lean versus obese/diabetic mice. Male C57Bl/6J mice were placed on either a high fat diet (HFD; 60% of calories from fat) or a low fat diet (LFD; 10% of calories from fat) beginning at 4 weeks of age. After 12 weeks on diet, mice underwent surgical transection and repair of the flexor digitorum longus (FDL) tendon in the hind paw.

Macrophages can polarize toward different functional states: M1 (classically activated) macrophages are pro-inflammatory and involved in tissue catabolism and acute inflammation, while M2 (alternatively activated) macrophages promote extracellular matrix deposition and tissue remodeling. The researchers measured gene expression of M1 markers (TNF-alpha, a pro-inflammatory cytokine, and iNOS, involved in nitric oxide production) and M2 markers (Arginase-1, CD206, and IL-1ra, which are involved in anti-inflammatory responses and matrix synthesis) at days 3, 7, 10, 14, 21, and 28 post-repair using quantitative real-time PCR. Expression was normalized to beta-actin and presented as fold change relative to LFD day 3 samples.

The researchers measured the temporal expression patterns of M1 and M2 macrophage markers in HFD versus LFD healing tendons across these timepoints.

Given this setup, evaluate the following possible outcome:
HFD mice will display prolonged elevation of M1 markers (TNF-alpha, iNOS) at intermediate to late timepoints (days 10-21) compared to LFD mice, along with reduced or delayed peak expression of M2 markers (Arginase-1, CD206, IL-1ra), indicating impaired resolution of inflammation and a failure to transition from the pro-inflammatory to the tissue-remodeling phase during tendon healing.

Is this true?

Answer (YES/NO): NO